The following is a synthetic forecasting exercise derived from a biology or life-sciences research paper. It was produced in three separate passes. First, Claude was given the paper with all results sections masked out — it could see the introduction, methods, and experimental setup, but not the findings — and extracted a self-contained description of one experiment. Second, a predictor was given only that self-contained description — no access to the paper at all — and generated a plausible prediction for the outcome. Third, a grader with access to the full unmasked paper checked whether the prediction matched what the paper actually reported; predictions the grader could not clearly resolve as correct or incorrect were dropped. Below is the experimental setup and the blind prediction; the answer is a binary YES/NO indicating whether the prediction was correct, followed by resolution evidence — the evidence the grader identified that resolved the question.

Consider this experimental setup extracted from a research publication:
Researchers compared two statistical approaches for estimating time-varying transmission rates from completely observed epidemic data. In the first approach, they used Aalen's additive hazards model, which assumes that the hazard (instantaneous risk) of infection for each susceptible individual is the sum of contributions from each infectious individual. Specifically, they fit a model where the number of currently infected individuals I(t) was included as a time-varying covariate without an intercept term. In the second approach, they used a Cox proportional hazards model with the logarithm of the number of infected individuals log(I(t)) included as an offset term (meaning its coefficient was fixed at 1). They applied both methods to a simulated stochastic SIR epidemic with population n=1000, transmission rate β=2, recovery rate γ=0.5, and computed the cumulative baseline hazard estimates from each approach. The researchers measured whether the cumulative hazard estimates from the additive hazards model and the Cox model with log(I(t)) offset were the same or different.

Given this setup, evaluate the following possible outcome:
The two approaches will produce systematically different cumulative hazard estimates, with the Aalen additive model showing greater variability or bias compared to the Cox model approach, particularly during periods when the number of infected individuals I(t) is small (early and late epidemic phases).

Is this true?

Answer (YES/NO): NO